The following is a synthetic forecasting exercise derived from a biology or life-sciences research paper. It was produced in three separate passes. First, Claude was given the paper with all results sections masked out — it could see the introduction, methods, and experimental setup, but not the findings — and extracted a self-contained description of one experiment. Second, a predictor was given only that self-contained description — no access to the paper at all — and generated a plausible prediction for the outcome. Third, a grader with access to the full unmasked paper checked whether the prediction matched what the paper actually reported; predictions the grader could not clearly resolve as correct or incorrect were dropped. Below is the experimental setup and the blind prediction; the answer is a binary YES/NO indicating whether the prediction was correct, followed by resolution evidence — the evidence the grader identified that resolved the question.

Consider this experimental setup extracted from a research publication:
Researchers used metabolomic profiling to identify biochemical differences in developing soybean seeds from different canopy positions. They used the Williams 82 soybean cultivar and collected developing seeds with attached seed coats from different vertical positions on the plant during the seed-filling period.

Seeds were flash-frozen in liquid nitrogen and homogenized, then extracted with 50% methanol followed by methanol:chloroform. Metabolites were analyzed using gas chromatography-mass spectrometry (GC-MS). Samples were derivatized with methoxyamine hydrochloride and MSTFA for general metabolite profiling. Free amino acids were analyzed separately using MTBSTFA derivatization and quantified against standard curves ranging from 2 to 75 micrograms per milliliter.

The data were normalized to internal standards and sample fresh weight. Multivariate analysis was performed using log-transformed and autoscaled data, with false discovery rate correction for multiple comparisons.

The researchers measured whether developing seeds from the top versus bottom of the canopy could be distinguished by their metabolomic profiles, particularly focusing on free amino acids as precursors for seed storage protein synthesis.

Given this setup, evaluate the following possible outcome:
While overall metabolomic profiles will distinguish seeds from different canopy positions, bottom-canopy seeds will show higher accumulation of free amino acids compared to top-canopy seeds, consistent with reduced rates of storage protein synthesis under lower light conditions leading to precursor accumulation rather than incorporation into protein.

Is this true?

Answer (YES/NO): NO